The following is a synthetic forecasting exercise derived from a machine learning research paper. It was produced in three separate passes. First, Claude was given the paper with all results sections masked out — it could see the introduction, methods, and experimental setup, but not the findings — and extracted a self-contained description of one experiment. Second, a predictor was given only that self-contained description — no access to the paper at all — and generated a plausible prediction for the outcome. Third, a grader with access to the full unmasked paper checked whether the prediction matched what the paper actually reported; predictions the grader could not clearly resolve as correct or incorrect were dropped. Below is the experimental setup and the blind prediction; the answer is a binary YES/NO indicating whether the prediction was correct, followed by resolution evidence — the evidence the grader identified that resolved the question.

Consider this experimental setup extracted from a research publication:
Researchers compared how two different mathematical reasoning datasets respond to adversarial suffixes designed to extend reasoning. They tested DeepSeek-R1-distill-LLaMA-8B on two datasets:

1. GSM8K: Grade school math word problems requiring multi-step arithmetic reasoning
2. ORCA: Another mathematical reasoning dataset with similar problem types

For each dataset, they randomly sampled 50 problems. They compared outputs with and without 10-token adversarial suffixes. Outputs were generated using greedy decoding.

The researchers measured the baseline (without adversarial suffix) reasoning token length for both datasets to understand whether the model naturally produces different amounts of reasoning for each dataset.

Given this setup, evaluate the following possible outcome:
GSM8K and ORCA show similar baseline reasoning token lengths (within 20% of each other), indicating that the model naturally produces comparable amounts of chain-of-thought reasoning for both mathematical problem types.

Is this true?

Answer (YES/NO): NO